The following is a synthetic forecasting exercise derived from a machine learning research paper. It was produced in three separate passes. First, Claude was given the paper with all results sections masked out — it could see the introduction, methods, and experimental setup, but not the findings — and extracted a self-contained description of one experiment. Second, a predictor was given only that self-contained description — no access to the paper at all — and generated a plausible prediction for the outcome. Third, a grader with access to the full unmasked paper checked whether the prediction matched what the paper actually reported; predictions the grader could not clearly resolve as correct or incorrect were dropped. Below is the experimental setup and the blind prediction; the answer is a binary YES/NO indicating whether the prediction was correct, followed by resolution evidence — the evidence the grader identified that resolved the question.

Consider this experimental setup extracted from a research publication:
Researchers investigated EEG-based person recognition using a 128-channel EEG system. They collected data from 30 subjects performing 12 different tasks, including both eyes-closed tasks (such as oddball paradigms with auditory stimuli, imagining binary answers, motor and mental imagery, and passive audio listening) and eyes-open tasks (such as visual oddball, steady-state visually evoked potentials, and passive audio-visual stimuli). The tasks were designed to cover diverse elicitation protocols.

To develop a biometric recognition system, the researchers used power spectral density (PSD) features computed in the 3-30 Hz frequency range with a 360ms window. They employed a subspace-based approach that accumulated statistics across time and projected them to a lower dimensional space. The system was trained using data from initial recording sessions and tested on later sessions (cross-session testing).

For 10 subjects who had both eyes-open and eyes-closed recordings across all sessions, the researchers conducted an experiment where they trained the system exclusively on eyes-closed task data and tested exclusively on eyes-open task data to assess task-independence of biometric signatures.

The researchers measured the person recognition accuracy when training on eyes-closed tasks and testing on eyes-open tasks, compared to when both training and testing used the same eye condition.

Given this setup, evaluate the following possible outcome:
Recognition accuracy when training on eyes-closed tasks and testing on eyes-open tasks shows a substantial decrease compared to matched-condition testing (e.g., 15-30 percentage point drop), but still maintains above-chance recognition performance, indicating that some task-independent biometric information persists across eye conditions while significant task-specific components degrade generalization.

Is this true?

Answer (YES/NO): YES